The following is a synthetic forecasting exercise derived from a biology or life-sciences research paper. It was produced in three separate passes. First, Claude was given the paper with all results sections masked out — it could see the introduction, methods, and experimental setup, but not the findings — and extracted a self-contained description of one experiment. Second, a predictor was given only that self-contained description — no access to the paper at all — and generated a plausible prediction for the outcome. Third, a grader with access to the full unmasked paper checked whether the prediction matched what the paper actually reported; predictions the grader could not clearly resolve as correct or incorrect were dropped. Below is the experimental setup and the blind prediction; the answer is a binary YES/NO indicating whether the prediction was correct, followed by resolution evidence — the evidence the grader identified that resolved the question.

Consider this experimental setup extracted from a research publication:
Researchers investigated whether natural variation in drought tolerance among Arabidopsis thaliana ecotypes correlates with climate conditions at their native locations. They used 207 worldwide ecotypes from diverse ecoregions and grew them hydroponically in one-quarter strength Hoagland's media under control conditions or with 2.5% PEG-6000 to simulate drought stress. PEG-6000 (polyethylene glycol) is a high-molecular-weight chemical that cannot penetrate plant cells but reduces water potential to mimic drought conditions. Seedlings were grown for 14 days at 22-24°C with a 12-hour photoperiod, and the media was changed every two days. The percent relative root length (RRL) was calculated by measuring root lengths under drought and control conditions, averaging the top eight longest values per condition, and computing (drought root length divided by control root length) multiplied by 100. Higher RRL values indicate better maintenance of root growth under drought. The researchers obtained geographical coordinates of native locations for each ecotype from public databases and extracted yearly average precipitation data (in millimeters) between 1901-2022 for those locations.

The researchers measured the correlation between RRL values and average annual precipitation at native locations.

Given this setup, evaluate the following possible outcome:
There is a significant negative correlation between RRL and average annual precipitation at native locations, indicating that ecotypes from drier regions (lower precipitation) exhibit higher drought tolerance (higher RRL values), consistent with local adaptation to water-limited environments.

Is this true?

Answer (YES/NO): NO